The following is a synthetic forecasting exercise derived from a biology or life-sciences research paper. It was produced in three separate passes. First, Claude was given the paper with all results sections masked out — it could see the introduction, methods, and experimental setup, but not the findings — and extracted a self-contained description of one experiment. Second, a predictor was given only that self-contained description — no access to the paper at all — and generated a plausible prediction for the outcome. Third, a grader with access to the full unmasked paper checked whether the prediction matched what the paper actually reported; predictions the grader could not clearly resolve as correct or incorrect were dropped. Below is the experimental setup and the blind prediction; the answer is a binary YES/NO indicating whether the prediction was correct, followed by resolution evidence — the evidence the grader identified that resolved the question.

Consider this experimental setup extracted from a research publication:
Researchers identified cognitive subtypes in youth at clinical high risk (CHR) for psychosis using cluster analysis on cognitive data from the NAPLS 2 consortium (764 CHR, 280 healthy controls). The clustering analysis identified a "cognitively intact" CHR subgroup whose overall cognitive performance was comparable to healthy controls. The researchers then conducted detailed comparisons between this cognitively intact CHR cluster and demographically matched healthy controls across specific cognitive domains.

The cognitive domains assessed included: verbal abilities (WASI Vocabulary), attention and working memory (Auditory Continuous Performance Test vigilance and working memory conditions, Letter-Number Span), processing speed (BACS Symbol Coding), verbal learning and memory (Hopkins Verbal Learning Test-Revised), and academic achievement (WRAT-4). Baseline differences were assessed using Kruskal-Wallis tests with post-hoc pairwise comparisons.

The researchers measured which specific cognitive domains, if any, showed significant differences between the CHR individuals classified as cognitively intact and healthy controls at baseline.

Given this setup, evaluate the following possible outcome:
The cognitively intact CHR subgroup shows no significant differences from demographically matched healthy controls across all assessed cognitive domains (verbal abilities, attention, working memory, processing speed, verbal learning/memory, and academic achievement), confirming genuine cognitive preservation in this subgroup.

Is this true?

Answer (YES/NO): NO